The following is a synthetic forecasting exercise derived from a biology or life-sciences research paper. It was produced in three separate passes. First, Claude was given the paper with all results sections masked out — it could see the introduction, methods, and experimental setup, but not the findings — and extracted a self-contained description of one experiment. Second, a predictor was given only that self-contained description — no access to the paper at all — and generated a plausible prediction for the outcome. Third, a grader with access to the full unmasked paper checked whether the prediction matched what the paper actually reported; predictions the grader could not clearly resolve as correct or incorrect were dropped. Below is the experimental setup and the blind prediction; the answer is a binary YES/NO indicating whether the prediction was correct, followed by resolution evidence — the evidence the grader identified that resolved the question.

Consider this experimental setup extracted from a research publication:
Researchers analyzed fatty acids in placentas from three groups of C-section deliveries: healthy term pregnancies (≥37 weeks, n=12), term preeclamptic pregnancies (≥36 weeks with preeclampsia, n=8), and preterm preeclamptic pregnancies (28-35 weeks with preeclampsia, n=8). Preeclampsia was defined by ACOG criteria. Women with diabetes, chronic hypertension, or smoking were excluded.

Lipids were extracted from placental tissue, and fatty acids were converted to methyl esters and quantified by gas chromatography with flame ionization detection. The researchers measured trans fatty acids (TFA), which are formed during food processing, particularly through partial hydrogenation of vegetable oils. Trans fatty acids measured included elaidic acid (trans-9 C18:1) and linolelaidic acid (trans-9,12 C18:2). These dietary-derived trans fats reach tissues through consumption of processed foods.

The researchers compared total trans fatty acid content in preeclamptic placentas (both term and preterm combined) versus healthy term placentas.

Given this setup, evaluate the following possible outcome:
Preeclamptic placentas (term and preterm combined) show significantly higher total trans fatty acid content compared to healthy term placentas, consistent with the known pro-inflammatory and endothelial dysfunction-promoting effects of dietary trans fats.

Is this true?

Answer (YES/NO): NO